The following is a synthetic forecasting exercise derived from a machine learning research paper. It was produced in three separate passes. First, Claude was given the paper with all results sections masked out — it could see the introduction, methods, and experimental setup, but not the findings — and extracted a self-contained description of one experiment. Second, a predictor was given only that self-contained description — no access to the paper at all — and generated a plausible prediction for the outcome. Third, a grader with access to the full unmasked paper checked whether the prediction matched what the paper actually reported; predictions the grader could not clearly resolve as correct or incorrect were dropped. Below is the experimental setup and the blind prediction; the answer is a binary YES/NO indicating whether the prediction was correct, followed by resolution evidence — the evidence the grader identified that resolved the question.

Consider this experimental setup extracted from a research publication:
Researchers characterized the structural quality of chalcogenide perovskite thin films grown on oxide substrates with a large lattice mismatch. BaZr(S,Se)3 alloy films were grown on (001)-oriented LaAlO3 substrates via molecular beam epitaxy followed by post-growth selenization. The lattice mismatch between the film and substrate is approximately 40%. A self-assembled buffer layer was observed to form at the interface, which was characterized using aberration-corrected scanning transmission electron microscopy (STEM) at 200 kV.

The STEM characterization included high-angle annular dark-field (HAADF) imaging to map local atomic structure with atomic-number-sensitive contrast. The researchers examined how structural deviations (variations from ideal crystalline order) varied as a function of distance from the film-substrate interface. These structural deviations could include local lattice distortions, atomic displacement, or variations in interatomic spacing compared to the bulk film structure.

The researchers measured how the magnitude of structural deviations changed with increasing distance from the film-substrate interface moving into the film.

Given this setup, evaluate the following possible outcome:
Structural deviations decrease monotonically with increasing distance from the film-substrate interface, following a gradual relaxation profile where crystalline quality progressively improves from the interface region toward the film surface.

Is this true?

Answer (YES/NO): NO